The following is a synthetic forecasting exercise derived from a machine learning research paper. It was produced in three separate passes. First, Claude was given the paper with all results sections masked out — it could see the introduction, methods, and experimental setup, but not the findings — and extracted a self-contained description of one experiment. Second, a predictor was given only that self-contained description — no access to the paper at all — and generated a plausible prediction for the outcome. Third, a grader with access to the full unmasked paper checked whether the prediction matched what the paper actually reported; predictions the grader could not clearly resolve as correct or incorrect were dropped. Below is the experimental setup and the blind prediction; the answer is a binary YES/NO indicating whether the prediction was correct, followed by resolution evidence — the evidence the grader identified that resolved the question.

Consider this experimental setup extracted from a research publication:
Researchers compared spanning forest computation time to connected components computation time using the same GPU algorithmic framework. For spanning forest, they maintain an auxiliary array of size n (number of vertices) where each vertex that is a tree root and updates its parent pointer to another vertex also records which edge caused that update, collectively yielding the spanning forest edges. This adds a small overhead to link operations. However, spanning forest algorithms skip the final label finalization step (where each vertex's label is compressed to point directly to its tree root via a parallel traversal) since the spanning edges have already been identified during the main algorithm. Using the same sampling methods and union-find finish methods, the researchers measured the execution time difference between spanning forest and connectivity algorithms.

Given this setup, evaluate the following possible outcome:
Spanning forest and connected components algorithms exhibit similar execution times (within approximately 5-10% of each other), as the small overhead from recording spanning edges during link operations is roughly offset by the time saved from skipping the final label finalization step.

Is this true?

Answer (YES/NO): NO